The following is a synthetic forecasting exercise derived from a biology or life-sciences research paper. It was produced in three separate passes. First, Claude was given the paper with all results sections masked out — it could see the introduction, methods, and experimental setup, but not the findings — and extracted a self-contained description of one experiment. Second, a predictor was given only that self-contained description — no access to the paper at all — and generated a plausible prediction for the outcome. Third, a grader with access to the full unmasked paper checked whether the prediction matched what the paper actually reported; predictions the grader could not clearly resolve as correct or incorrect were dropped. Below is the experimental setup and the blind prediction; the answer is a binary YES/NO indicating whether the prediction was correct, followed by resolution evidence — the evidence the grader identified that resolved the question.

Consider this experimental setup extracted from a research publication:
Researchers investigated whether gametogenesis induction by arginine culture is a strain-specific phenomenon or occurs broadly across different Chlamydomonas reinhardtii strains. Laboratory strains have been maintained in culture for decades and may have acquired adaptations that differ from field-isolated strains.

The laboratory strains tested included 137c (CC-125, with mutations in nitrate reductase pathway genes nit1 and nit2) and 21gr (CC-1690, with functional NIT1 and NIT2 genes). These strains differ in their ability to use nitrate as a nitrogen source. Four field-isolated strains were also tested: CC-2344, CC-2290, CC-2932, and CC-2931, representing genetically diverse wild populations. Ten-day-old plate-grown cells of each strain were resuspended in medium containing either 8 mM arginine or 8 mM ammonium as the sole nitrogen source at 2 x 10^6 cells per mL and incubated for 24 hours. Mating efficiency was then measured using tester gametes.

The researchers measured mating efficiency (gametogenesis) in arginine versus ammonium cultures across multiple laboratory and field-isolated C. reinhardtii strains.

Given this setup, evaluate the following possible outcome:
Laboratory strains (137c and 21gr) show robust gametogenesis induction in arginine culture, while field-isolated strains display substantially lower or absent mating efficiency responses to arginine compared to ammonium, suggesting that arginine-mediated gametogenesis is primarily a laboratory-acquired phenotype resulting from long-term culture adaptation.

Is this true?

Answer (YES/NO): NO